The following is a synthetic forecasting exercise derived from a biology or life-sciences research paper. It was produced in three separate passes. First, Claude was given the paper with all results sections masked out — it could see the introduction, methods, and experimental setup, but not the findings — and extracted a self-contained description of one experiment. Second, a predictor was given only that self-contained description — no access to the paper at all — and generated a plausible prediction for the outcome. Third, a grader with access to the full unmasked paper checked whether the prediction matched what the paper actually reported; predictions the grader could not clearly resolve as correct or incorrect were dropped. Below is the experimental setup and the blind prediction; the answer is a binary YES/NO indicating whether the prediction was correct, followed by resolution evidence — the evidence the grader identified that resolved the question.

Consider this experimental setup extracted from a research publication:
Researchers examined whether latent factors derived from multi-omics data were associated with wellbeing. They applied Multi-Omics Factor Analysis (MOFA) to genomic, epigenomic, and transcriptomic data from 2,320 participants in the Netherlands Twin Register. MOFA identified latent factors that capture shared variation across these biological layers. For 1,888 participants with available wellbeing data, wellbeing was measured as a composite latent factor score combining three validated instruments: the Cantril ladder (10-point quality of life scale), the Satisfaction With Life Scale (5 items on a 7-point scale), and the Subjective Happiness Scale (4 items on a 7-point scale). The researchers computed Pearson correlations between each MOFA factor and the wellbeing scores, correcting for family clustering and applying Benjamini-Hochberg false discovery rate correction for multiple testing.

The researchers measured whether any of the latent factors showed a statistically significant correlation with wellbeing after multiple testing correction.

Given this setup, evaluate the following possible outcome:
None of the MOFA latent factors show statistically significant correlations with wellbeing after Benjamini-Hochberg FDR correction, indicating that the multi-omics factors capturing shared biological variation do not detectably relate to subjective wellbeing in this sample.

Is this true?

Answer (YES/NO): NO